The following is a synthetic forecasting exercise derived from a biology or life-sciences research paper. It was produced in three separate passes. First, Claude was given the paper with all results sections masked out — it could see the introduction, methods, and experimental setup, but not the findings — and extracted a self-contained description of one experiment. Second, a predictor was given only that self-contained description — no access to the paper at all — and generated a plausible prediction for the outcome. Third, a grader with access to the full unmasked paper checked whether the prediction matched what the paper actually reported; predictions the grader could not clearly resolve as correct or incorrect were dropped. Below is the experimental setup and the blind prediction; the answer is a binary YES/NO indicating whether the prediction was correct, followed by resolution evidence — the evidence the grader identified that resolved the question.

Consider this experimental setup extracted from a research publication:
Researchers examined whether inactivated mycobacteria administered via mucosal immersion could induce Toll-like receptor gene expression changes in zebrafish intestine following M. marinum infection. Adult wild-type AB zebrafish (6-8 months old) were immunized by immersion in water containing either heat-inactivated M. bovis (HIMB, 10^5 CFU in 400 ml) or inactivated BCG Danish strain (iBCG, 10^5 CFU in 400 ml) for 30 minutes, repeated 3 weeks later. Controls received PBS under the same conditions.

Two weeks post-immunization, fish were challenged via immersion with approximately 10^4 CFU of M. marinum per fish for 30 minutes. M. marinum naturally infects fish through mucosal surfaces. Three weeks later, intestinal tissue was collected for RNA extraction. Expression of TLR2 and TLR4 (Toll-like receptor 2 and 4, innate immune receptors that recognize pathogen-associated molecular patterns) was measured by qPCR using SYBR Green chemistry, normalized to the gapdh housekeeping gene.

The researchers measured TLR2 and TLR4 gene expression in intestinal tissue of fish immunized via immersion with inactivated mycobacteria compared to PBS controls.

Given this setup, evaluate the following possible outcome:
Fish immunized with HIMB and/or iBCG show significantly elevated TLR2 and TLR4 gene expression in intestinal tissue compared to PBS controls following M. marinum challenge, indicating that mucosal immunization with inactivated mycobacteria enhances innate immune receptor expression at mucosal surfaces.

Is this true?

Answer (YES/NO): NO